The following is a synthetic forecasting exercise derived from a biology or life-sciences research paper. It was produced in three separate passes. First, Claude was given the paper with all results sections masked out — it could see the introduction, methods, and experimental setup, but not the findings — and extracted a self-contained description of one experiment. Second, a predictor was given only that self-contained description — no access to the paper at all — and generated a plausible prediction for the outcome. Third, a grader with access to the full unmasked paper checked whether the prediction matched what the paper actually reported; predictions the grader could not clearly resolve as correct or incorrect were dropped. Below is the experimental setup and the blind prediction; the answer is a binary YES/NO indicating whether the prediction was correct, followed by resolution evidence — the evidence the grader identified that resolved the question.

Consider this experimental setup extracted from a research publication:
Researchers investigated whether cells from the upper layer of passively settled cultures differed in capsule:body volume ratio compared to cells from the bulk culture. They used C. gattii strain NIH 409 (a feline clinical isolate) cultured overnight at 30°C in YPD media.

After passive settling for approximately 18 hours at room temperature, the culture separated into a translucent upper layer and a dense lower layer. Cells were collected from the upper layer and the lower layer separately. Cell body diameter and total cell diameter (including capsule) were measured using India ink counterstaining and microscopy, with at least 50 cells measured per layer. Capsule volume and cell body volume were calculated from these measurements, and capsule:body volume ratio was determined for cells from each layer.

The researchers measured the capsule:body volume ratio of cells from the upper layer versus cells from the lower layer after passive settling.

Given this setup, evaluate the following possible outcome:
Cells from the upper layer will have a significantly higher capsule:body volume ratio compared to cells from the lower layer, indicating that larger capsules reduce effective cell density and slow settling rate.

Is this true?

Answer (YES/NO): YES